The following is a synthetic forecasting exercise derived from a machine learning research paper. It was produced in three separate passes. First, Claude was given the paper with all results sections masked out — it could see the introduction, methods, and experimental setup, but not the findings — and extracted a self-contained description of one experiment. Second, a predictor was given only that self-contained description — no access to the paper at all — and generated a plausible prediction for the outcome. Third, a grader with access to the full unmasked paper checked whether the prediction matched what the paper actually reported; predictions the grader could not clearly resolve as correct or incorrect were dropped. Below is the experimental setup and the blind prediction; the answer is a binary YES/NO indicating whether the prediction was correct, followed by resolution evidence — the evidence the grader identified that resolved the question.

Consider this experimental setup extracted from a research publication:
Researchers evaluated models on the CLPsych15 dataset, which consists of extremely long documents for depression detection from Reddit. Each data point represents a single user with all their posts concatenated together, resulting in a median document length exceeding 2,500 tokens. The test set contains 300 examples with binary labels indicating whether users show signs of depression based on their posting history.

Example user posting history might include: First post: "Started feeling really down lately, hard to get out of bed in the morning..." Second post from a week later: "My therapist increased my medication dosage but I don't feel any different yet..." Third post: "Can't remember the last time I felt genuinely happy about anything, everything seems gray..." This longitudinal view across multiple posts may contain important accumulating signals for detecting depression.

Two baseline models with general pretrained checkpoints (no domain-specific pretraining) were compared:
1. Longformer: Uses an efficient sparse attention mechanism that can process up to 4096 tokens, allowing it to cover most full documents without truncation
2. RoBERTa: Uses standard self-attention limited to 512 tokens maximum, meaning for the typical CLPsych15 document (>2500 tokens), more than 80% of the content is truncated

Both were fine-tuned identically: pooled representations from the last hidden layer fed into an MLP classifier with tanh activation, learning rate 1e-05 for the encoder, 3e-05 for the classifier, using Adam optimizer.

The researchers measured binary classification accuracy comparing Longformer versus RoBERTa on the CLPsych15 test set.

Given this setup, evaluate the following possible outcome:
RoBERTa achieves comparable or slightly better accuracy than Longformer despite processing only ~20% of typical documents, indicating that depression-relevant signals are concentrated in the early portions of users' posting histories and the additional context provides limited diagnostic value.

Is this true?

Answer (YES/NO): NO